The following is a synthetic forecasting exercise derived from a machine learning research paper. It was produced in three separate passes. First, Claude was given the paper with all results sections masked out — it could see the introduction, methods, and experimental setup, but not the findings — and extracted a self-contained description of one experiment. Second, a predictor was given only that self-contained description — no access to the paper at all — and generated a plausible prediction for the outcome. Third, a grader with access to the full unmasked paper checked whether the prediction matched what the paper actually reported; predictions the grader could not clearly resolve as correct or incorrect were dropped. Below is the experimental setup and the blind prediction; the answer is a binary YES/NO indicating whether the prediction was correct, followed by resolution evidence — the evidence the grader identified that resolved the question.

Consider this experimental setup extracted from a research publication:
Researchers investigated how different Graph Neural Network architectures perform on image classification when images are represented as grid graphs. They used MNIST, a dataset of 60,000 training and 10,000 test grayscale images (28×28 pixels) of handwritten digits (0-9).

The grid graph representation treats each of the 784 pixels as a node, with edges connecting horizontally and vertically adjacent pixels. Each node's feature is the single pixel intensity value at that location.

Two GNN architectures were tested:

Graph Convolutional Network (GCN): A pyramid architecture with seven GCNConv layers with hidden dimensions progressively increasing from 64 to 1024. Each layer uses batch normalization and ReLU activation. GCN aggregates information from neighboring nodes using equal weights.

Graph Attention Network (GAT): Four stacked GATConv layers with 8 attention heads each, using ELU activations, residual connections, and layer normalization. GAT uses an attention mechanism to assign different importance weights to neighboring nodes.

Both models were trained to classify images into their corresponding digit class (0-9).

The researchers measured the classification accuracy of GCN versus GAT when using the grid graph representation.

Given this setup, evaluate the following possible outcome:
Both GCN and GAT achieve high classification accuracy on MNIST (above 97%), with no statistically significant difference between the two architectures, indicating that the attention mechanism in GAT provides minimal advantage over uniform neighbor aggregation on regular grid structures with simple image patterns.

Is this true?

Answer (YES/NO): NO